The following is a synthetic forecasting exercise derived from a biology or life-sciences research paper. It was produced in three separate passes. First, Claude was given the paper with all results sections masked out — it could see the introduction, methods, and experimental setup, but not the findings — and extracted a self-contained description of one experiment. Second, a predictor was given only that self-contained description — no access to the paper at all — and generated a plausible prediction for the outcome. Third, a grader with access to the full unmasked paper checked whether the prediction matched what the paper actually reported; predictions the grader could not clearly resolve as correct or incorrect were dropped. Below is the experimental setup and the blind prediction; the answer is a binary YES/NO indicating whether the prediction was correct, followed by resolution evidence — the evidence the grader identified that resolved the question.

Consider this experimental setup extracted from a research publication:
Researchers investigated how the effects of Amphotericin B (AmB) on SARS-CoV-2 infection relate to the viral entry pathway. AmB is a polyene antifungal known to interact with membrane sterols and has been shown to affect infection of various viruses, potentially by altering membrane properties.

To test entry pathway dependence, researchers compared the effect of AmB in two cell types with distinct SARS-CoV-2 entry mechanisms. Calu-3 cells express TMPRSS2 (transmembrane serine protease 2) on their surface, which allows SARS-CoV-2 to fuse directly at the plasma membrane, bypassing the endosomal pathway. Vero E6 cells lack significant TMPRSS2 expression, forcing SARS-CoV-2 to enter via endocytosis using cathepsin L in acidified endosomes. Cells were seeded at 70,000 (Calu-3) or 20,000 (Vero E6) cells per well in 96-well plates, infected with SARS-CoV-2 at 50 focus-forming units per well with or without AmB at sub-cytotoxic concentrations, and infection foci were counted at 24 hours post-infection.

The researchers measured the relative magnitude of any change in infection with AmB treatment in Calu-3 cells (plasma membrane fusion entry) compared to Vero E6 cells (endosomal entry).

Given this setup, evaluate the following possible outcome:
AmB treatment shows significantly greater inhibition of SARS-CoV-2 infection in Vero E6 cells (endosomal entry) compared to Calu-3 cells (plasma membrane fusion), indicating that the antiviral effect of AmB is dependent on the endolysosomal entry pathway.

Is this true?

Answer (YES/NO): NO